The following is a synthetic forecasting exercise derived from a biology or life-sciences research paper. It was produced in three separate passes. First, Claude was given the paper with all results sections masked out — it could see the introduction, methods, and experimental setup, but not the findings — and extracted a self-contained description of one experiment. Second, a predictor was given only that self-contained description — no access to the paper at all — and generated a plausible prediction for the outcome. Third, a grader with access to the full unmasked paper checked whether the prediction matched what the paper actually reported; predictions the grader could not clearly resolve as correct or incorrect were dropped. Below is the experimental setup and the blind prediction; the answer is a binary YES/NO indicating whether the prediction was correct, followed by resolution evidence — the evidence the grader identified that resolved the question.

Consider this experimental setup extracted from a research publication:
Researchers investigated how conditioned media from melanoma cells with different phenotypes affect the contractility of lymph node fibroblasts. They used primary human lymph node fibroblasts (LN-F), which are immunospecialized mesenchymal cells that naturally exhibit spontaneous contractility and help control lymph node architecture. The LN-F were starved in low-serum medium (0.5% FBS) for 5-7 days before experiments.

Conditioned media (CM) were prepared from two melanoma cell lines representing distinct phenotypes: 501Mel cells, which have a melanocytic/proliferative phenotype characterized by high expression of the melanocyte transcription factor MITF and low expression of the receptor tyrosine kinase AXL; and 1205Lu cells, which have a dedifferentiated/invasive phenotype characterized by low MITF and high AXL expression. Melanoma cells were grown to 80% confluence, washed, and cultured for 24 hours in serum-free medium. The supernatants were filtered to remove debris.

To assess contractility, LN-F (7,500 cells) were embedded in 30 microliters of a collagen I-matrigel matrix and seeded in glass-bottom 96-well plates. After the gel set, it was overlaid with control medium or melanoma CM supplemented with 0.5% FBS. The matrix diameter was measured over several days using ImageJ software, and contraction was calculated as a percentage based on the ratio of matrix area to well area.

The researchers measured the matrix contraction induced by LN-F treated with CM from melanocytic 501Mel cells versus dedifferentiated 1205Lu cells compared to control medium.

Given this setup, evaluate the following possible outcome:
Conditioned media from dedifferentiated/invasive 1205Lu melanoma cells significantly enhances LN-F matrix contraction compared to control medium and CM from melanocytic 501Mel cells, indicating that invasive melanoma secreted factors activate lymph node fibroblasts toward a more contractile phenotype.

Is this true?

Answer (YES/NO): NO